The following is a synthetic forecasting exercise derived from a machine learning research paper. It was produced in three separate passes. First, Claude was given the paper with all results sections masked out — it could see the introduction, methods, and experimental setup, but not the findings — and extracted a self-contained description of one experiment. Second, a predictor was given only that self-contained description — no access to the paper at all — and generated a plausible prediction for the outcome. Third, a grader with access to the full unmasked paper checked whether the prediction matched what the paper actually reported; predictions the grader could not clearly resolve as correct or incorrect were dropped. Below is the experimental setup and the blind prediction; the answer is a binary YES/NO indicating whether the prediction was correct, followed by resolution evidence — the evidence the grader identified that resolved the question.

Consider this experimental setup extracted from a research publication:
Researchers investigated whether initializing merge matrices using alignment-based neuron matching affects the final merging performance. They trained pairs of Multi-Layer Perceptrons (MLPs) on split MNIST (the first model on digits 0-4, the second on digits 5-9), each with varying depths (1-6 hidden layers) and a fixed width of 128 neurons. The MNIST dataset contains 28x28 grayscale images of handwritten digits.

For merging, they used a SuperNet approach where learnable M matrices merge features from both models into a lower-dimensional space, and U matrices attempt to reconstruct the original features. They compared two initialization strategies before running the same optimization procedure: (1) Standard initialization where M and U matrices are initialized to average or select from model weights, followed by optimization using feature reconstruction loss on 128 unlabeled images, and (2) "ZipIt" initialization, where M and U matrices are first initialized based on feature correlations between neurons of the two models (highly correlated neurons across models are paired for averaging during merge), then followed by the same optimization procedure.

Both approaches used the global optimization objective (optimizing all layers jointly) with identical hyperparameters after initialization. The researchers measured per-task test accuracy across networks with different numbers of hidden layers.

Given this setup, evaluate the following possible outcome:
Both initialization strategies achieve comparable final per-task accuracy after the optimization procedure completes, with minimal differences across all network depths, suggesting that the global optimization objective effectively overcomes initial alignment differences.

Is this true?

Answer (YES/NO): NO